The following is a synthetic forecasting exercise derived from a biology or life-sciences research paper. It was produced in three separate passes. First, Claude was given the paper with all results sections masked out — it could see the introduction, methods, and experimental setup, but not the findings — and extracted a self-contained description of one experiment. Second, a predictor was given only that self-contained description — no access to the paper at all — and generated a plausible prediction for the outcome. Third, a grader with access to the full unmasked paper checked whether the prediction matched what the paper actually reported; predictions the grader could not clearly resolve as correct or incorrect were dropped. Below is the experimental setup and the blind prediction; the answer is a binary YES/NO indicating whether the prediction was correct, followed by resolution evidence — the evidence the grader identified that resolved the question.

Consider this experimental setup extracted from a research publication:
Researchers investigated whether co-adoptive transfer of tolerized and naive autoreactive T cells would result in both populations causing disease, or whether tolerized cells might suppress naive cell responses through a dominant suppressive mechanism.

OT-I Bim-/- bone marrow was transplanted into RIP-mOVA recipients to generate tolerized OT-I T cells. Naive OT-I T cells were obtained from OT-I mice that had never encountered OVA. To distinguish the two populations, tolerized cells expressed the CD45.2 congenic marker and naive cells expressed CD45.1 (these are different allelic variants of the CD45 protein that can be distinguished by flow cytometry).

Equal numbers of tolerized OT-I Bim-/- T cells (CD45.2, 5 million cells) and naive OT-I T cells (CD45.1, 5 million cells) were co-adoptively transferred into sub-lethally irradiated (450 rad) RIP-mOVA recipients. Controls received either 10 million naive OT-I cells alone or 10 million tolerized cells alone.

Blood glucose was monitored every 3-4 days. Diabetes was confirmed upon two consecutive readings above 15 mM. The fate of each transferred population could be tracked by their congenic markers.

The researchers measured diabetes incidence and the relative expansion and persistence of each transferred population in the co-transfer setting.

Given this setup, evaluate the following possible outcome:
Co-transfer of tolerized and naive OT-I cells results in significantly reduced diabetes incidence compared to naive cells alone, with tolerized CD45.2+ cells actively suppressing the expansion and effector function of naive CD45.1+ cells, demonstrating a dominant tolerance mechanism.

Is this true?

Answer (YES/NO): NO